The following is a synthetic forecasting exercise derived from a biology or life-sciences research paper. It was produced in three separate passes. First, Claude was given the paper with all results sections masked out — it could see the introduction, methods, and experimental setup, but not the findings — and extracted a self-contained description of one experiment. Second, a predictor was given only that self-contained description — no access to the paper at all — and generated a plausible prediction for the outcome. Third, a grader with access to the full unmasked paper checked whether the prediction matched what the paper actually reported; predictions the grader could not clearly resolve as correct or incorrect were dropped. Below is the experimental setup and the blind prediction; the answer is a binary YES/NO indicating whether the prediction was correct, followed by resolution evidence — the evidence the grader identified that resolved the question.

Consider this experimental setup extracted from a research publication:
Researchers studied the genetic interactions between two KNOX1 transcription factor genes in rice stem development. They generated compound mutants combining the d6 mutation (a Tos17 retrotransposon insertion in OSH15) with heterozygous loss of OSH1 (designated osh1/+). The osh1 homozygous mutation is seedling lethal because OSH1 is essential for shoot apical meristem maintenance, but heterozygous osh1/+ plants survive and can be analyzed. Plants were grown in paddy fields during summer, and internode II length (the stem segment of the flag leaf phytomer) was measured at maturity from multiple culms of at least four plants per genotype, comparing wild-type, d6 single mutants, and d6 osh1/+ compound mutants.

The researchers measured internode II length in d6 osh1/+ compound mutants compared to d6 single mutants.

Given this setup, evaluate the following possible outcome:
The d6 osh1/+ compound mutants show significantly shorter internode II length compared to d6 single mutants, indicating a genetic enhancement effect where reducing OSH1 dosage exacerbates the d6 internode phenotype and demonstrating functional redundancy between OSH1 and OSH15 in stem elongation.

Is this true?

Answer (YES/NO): YES